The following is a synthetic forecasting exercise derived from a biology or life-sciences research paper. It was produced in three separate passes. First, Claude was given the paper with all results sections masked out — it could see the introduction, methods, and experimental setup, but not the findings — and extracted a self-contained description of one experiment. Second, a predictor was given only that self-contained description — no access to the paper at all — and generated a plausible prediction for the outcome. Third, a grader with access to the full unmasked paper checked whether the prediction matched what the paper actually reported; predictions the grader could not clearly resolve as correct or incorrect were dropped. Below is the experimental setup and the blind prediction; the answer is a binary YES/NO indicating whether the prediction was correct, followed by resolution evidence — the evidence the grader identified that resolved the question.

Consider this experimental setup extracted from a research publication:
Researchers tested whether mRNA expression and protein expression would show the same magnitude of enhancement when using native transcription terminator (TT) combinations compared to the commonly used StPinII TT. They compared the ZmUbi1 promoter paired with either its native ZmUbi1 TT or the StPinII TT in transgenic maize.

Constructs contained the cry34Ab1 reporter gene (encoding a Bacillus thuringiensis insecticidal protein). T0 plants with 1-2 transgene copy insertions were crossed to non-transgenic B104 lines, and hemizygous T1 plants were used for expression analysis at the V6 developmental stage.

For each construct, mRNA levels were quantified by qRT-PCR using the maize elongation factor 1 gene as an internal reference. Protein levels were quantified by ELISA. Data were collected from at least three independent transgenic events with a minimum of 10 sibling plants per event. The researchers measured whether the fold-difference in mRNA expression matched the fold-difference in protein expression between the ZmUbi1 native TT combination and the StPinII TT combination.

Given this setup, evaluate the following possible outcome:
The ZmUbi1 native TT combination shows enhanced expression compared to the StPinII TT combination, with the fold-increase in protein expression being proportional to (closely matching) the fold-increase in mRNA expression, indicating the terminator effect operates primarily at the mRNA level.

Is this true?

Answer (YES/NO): YES